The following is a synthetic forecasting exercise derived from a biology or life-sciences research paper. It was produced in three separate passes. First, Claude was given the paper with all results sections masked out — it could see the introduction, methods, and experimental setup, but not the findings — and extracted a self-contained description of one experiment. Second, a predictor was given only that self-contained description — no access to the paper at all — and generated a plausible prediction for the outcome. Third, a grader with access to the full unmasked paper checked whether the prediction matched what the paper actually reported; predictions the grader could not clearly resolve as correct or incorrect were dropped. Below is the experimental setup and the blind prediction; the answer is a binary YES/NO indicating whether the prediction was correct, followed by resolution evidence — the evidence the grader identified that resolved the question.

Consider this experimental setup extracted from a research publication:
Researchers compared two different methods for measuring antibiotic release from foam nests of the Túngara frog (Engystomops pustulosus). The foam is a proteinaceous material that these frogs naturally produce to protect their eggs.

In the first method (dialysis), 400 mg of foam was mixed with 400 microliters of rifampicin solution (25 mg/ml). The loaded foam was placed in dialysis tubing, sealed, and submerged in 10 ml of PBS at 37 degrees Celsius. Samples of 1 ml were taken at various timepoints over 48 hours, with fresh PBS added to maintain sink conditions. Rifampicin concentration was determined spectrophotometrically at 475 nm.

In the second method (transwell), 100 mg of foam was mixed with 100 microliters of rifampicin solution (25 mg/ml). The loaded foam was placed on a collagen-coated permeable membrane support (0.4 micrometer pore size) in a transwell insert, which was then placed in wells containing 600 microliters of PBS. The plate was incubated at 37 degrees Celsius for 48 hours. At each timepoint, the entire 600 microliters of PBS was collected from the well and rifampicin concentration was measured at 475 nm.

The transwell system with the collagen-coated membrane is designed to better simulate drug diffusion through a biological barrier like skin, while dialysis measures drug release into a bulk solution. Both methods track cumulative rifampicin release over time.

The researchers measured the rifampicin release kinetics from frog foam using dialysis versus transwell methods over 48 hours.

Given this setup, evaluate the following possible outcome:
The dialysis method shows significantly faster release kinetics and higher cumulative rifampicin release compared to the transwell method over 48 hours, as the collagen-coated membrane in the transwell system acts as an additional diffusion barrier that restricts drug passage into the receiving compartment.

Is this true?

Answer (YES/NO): YES